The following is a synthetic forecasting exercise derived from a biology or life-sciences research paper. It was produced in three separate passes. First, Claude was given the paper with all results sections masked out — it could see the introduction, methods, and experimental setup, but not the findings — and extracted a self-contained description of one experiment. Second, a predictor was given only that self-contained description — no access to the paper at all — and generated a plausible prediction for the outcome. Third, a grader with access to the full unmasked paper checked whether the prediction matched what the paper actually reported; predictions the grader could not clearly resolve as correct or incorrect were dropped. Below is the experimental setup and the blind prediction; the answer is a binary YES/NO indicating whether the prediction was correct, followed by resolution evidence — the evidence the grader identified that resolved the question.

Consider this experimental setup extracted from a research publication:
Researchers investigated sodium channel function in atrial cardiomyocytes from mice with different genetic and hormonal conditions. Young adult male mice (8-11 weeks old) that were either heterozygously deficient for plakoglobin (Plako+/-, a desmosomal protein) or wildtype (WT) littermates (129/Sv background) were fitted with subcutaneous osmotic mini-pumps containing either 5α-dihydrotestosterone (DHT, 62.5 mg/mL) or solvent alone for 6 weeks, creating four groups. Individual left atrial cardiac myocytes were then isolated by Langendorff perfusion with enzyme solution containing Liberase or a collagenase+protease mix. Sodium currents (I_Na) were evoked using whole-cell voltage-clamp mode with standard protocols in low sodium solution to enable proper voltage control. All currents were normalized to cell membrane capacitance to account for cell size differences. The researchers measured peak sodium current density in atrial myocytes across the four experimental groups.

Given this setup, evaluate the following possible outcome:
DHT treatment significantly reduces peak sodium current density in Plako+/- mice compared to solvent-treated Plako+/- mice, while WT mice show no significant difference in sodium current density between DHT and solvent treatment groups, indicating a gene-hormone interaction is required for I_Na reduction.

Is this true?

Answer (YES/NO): YES